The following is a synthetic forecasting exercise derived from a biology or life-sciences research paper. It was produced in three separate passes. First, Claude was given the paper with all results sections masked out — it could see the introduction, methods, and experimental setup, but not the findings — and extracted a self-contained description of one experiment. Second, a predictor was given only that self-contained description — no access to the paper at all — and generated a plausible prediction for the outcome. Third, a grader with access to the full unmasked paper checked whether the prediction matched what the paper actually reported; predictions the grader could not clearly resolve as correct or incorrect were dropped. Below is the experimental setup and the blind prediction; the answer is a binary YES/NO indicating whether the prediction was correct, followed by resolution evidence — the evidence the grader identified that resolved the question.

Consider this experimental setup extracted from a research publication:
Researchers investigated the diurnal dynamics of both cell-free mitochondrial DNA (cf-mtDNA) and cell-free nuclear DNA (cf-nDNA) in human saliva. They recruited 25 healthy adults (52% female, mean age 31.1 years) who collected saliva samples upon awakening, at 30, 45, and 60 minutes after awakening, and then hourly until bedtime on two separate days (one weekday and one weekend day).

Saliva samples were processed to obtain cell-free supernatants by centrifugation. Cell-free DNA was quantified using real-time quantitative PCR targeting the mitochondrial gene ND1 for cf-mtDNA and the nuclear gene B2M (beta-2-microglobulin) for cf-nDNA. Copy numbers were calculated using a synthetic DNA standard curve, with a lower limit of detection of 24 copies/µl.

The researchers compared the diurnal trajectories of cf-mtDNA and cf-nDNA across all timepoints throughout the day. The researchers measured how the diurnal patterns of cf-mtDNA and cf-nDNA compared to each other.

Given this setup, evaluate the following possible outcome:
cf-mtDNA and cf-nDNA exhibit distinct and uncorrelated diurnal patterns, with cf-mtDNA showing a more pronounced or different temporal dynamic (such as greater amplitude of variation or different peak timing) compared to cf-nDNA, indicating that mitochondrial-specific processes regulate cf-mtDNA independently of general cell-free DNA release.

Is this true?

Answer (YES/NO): NO